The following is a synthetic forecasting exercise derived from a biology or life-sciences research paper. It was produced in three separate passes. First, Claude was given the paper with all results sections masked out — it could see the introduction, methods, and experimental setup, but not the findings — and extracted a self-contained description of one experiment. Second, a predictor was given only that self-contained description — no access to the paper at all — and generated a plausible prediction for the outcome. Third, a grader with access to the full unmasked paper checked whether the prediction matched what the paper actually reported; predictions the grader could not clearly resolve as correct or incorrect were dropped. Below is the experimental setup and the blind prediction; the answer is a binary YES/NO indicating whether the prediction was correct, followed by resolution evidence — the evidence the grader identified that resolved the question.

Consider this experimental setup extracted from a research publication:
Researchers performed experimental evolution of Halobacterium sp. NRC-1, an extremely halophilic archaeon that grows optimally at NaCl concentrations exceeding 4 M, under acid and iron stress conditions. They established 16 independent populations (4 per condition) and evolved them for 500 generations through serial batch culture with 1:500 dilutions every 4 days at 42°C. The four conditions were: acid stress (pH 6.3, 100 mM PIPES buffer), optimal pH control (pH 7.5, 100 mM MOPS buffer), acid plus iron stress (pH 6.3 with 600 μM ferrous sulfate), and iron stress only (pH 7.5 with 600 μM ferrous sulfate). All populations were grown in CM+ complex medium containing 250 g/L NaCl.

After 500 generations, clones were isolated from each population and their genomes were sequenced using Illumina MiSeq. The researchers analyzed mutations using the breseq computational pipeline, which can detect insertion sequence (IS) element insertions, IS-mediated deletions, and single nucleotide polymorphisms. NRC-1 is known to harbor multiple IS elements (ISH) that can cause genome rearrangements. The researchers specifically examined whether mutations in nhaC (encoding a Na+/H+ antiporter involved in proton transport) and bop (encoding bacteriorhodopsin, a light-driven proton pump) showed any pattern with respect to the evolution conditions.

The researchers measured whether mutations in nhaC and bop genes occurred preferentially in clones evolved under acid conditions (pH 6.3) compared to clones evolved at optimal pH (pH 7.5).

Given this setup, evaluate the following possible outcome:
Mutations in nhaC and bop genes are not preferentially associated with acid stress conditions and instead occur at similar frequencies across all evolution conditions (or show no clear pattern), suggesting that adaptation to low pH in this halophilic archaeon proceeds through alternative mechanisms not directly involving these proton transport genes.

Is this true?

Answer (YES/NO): NO